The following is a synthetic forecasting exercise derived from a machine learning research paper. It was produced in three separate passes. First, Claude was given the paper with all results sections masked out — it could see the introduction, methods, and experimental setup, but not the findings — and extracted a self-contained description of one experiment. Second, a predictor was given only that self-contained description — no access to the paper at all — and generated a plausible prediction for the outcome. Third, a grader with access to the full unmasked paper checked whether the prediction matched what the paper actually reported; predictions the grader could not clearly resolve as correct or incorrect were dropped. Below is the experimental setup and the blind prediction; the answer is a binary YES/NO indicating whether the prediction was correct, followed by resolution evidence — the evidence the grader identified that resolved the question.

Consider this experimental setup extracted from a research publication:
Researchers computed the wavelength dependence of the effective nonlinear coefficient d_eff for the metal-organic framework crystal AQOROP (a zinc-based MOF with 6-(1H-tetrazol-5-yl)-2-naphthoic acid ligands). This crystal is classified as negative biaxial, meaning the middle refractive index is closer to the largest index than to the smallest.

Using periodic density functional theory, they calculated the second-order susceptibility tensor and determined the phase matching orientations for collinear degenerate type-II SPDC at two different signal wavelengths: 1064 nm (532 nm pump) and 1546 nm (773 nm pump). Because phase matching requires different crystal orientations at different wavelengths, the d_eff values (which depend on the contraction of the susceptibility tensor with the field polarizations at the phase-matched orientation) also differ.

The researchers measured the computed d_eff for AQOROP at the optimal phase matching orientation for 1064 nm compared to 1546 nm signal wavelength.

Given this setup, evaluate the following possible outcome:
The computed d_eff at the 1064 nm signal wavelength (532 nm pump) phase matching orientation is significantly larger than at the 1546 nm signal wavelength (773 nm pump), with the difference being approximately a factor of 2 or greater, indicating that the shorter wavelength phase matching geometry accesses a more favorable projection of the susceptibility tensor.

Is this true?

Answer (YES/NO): YES